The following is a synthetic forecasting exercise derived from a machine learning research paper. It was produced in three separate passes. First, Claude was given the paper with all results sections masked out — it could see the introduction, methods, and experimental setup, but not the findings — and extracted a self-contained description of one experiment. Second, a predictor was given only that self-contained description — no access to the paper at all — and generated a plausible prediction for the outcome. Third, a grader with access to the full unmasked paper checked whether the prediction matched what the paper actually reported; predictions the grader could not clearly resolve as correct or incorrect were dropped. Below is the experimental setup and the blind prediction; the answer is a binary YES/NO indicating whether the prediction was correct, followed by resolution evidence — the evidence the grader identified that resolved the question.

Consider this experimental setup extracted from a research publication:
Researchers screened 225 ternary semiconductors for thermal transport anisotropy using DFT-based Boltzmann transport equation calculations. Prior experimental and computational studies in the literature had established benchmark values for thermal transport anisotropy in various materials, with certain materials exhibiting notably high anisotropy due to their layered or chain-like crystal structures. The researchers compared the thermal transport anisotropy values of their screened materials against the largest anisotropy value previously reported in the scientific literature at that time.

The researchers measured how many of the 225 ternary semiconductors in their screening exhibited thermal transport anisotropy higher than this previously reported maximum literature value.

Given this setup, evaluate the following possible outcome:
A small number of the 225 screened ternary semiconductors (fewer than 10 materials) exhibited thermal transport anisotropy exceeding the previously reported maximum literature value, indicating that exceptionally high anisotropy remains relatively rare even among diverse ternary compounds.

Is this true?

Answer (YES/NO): NO